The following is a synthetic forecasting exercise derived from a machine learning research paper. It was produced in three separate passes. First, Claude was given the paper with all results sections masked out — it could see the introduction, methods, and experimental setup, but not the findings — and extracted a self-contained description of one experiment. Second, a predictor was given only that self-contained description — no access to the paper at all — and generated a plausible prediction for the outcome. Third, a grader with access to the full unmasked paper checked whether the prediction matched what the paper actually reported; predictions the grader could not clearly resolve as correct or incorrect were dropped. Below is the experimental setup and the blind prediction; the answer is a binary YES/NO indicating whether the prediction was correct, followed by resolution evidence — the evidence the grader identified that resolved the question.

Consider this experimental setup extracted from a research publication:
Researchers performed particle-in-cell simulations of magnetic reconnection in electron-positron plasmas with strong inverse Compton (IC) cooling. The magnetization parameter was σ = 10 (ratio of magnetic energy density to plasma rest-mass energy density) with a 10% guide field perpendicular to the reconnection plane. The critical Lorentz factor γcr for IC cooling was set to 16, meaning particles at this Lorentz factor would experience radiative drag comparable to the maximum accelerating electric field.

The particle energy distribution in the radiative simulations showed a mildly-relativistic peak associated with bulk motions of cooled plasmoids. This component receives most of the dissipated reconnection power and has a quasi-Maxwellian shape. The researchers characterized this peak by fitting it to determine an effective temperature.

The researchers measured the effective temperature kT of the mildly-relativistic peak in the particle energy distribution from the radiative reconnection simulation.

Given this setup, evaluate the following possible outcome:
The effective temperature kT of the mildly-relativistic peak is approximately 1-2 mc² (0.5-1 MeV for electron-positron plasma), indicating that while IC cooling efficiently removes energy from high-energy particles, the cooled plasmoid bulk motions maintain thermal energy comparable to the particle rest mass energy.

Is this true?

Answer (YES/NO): NO